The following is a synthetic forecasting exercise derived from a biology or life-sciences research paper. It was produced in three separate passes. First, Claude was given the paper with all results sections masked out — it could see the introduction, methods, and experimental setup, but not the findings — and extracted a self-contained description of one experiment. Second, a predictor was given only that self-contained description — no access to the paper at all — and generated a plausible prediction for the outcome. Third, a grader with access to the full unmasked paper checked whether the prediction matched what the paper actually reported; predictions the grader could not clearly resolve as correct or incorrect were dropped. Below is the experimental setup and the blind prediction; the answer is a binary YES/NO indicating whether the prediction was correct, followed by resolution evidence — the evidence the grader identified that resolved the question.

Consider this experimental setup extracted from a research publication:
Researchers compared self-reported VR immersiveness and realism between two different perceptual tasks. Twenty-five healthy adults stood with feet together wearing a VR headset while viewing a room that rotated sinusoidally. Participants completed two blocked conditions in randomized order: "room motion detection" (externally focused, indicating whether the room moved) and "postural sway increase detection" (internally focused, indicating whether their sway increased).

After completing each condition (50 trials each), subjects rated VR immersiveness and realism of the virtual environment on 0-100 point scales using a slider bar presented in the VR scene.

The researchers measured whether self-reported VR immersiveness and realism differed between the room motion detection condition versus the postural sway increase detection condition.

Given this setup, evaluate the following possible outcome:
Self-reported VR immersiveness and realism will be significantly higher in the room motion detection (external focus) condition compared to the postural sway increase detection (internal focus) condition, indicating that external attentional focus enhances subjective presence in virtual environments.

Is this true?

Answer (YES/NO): NO